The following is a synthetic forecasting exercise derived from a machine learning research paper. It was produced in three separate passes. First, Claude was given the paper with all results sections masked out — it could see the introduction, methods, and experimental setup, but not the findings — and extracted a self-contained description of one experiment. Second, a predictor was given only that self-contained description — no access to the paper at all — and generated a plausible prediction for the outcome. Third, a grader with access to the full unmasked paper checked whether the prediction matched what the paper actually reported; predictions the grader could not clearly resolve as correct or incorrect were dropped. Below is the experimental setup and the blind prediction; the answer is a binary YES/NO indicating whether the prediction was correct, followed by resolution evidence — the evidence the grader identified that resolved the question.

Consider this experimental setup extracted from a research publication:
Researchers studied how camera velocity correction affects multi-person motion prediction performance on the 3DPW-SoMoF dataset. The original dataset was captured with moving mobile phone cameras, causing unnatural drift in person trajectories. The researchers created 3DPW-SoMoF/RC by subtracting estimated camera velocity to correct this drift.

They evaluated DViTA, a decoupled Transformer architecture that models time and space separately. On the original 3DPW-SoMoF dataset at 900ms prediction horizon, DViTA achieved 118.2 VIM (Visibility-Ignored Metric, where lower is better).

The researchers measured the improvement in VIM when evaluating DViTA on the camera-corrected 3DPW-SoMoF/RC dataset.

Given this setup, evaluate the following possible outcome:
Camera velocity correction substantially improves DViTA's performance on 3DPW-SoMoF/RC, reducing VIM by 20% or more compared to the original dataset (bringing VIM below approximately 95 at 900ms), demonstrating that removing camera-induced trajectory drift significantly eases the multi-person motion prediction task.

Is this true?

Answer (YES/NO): NO